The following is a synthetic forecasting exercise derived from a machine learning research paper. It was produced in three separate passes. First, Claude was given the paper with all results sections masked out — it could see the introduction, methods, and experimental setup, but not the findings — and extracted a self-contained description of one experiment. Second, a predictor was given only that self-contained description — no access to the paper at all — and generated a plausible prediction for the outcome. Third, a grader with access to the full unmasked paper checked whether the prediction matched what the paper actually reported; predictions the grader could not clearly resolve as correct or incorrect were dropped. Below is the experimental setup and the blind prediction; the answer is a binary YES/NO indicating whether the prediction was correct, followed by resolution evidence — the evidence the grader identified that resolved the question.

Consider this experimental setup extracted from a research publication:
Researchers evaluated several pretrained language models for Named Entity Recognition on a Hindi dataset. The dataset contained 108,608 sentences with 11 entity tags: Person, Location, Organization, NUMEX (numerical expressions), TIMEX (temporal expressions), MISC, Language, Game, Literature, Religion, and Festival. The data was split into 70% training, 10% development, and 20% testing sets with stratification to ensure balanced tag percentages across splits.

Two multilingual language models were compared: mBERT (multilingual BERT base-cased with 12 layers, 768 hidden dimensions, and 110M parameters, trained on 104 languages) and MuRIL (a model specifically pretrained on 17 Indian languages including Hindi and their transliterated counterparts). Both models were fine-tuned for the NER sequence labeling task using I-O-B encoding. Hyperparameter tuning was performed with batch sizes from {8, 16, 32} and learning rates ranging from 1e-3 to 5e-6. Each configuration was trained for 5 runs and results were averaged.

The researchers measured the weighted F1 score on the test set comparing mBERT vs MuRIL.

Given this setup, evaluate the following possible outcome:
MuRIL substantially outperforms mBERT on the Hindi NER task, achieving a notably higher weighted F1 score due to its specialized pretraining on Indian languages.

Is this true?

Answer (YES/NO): NO